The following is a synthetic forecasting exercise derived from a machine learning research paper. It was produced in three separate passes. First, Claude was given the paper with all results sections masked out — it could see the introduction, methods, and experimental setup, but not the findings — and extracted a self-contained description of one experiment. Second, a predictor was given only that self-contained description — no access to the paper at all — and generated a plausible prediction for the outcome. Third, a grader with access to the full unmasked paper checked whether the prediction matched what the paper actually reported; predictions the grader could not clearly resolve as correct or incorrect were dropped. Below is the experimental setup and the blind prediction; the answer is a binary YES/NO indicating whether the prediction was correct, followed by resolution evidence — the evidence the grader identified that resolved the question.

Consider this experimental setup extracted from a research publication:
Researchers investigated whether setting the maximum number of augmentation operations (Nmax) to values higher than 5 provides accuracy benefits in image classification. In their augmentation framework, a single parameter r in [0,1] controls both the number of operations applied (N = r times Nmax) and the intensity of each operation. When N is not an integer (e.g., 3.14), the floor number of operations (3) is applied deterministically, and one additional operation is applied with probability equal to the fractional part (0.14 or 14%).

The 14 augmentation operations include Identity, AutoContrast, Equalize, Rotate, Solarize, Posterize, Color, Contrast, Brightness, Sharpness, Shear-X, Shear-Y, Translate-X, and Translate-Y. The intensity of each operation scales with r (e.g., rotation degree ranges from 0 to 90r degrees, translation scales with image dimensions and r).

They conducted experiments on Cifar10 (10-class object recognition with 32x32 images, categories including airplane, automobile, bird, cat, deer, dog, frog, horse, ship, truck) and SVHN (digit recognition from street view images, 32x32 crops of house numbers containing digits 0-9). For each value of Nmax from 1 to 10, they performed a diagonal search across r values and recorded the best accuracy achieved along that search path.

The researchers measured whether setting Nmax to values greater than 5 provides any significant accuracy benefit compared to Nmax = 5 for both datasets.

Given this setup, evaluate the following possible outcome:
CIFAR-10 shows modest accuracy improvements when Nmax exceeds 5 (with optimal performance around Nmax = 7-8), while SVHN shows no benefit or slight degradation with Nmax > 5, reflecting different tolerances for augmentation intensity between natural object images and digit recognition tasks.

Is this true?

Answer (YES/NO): NO